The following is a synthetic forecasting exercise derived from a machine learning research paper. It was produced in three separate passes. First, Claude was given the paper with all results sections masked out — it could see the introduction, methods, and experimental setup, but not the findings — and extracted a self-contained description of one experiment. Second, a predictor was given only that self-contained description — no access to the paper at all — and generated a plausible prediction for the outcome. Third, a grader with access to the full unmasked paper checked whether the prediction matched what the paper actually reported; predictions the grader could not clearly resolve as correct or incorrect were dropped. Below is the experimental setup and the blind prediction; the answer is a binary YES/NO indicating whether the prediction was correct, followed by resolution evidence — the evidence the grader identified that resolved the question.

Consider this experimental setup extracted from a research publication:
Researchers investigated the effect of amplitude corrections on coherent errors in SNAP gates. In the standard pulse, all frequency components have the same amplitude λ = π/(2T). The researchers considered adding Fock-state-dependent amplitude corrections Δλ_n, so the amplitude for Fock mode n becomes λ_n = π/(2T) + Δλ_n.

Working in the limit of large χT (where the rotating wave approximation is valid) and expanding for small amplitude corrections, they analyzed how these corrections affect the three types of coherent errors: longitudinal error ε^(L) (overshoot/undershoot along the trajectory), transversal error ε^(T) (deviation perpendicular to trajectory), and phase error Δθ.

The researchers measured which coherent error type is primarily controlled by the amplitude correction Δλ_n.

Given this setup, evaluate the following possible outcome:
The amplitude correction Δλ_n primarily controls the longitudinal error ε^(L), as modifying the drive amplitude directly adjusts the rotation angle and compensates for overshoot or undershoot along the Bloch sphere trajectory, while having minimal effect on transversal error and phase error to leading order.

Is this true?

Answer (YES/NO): YES